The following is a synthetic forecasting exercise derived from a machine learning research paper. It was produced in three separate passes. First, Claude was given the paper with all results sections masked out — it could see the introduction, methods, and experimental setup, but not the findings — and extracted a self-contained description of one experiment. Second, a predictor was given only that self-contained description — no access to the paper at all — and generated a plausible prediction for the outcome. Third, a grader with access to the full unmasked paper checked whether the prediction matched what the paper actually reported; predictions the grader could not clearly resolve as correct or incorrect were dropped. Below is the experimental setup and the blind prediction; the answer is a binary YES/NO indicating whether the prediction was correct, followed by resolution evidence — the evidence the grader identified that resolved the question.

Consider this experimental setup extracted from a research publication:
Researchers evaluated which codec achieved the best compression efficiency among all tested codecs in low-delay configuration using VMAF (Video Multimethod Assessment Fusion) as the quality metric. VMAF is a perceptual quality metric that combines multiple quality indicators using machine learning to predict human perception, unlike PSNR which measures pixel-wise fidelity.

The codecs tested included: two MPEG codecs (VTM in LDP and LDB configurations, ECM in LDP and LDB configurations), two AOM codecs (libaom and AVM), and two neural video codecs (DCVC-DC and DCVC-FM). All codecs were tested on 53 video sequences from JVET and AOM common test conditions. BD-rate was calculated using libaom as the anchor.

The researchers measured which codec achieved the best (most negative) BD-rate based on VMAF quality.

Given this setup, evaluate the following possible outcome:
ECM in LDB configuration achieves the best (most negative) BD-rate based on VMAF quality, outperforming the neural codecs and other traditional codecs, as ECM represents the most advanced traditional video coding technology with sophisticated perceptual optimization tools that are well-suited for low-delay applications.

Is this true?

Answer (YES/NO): YES